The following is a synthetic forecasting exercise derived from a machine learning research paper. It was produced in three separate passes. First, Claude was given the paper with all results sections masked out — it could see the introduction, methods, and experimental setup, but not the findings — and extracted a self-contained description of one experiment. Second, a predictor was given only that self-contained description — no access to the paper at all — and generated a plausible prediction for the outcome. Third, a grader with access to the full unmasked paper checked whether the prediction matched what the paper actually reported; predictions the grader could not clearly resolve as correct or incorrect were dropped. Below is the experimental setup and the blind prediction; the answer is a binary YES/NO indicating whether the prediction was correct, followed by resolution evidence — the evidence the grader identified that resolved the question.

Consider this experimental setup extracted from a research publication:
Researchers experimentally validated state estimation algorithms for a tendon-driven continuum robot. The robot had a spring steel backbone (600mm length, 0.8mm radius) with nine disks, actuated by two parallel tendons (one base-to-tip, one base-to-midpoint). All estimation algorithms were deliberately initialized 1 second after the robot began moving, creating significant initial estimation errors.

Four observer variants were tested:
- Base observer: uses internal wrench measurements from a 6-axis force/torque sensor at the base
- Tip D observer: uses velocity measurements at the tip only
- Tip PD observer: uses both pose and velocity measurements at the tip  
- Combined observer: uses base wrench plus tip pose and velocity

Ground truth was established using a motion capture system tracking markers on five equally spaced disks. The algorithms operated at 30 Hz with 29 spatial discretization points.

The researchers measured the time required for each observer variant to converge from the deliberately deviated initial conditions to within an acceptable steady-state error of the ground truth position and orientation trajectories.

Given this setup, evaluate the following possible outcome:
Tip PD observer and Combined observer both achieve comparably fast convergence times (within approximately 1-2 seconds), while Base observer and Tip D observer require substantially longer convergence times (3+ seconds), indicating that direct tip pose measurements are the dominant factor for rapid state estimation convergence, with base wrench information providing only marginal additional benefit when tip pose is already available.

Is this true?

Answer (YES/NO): NO